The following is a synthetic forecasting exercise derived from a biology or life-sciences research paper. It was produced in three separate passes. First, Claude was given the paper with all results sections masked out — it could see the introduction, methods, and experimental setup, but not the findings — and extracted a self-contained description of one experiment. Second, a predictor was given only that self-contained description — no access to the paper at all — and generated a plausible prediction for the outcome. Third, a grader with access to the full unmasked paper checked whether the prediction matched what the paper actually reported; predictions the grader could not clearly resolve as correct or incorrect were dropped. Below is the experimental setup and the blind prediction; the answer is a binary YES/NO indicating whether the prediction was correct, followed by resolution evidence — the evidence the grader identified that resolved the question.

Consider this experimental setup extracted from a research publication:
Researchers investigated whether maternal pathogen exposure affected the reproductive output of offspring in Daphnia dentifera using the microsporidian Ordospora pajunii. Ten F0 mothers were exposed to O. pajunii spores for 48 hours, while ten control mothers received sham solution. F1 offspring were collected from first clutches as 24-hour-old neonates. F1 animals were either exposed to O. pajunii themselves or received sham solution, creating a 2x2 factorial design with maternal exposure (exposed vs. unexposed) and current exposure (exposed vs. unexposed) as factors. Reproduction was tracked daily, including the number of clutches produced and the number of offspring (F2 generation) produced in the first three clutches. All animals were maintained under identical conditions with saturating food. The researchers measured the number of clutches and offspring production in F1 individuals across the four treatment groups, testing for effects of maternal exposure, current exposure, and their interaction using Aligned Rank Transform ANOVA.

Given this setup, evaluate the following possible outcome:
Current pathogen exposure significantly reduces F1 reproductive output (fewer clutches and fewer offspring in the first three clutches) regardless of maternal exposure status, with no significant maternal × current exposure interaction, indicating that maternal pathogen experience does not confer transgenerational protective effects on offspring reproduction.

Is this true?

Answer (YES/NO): NO